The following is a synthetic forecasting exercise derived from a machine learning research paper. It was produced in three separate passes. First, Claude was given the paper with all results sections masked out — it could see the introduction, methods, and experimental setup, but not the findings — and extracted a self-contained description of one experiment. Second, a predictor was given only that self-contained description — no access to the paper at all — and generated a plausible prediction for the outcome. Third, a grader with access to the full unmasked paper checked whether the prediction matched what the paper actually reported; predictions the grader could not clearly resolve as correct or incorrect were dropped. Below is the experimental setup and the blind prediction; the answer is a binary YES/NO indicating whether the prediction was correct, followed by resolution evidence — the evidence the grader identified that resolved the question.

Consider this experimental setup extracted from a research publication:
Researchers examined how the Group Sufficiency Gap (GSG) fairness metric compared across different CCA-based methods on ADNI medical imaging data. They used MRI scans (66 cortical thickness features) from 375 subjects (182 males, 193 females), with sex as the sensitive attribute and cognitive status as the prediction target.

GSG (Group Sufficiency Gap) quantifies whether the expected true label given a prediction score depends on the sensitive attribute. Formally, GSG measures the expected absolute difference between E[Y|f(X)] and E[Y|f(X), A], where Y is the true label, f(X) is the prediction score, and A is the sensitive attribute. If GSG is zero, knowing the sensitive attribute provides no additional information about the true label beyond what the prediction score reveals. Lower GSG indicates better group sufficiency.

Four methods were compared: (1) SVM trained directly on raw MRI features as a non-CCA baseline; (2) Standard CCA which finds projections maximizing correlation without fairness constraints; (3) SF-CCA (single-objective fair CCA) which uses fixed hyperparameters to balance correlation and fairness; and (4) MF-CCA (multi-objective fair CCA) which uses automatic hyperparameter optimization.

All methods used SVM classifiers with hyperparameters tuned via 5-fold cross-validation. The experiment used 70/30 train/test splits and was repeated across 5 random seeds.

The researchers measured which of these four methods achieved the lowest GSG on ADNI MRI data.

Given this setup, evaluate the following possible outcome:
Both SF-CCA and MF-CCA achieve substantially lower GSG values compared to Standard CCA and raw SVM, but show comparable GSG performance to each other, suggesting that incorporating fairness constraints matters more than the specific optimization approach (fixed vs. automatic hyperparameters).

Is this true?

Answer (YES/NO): NO